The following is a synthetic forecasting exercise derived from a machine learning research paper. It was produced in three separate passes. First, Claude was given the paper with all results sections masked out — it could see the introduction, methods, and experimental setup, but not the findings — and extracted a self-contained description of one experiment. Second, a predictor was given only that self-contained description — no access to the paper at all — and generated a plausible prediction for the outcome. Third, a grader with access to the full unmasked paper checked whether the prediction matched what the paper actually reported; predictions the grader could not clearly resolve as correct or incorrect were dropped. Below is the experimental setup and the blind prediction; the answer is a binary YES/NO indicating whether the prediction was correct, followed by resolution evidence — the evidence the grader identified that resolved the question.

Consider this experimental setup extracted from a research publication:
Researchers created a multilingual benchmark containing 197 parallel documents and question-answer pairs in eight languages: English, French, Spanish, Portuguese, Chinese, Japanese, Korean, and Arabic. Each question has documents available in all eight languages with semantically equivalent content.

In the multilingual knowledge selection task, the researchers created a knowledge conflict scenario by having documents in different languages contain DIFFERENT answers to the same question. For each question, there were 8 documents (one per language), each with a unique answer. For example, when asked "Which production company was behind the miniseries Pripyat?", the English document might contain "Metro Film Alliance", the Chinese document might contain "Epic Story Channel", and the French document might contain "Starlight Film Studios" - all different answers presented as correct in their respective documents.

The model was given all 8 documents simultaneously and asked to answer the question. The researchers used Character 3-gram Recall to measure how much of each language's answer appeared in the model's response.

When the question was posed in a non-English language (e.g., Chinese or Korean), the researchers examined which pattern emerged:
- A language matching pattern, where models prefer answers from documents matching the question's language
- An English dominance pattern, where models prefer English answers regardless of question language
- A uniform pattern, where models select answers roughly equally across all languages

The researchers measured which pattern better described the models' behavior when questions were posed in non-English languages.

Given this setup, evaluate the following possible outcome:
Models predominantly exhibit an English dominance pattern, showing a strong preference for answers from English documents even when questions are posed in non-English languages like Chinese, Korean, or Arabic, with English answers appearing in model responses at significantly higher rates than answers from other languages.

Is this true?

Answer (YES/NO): YES